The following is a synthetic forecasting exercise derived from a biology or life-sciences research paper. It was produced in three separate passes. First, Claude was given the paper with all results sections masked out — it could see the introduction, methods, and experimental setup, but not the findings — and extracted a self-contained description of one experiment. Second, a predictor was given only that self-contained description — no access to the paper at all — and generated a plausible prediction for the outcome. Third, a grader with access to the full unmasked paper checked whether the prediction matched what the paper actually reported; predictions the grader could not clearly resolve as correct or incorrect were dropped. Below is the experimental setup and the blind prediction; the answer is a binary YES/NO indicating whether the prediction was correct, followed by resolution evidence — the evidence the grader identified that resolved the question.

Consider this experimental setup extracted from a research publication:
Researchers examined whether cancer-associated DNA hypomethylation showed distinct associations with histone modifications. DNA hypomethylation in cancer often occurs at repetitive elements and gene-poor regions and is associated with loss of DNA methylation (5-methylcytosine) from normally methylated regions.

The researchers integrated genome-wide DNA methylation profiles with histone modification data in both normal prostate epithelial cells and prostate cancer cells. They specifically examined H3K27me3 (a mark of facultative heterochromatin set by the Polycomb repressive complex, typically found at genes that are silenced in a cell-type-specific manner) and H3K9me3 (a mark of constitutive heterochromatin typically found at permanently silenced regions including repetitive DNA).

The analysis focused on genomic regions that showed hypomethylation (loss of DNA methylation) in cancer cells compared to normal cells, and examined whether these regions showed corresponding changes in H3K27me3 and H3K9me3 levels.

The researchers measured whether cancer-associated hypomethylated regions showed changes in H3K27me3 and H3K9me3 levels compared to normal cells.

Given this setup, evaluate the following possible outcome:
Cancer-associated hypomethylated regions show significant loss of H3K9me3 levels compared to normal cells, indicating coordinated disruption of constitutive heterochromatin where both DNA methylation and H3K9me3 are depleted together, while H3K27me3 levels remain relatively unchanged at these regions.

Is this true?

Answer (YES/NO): NO